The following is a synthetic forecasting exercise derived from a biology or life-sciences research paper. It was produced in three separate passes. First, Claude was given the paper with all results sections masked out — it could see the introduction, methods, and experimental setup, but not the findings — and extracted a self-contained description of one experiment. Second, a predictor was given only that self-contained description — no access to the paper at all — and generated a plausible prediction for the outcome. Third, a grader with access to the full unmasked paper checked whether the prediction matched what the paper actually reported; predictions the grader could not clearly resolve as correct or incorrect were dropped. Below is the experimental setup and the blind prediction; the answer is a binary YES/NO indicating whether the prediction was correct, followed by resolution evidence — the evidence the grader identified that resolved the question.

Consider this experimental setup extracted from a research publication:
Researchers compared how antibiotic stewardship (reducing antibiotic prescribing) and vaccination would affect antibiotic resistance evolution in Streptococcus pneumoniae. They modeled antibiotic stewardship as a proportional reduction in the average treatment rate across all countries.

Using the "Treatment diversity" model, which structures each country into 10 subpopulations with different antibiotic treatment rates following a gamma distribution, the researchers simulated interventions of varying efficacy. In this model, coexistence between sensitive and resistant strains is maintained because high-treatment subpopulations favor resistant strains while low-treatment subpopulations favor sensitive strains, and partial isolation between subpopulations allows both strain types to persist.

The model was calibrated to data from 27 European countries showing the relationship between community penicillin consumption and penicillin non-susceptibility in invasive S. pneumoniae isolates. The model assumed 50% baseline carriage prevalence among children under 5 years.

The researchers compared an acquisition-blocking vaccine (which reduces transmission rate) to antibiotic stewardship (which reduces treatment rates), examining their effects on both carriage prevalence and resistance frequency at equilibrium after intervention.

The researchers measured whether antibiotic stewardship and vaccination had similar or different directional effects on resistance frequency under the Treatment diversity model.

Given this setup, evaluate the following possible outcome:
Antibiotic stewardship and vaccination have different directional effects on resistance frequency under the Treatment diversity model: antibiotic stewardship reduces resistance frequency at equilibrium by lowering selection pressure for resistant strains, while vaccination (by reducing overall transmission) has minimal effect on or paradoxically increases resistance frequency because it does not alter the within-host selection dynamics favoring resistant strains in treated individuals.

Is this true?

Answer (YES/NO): NO